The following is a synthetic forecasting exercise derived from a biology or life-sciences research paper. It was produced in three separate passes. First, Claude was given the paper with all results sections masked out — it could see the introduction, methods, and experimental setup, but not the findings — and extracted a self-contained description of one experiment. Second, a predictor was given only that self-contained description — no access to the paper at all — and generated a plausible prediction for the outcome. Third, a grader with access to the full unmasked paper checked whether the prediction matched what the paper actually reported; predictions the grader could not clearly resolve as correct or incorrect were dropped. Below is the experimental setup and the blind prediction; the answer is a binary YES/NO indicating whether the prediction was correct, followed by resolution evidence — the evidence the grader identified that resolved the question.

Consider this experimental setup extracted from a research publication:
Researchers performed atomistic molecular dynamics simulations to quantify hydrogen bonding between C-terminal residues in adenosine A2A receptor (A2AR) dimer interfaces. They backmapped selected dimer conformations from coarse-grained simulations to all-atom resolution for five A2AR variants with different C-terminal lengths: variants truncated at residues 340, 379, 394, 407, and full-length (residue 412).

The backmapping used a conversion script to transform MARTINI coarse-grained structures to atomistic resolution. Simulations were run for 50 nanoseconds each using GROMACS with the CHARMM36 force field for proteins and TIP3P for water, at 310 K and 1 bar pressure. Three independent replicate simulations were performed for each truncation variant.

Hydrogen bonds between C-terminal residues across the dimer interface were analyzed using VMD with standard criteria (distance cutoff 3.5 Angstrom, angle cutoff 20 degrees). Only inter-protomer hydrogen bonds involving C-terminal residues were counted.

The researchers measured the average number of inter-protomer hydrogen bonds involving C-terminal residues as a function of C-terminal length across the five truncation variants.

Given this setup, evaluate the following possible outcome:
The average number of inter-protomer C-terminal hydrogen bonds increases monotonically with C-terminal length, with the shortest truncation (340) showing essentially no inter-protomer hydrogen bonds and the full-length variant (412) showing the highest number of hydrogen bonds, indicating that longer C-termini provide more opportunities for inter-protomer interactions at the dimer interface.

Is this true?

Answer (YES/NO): NO